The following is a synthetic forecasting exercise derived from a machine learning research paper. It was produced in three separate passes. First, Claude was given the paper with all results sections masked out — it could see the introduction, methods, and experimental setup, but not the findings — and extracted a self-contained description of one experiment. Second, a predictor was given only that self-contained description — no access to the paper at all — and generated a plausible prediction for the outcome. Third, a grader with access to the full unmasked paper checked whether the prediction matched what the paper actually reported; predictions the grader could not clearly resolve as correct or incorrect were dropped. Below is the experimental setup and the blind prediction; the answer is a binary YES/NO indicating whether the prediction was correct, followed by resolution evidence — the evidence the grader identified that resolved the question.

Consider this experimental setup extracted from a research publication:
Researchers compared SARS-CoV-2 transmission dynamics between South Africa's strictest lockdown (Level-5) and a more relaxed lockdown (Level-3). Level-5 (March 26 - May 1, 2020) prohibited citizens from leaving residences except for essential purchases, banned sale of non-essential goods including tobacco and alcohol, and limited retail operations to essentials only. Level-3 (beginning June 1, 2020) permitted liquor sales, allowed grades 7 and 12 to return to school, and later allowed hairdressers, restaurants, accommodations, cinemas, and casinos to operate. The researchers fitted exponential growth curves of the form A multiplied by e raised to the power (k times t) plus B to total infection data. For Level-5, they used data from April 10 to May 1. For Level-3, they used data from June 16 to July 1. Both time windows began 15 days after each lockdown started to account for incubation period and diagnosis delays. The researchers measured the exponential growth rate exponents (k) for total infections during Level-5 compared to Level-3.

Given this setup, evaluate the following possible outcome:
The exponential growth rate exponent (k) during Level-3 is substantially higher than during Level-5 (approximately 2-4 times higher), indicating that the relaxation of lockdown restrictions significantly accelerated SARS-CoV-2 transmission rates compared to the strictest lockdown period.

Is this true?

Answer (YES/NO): NO